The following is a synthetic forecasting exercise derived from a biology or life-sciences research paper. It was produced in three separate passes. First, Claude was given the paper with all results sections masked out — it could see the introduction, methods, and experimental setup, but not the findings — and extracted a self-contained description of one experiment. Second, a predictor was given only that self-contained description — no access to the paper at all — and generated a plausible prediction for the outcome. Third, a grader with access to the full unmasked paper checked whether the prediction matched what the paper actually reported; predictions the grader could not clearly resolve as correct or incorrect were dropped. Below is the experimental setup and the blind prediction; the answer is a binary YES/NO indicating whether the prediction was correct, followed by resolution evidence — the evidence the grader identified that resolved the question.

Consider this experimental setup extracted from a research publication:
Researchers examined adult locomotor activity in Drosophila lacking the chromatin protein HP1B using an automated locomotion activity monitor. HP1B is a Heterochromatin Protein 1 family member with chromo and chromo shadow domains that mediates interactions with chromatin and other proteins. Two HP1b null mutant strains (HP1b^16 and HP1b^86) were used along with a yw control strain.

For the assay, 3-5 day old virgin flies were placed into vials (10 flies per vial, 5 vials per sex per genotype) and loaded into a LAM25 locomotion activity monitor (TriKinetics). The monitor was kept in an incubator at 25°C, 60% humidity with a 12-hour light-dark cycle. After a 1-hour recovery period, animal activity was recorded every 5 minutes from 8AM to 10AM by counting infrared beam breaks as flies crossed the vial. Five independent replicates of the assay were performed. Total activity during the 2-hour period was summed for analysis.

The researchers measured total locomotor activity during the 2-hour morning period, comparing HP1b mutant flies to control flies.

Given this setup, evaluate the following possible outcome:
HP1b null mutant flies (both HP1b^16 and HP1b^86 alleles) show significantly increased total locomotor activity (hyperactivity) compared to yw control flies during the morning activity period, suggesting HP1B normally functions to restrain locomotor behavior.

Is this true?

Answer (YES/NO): NO